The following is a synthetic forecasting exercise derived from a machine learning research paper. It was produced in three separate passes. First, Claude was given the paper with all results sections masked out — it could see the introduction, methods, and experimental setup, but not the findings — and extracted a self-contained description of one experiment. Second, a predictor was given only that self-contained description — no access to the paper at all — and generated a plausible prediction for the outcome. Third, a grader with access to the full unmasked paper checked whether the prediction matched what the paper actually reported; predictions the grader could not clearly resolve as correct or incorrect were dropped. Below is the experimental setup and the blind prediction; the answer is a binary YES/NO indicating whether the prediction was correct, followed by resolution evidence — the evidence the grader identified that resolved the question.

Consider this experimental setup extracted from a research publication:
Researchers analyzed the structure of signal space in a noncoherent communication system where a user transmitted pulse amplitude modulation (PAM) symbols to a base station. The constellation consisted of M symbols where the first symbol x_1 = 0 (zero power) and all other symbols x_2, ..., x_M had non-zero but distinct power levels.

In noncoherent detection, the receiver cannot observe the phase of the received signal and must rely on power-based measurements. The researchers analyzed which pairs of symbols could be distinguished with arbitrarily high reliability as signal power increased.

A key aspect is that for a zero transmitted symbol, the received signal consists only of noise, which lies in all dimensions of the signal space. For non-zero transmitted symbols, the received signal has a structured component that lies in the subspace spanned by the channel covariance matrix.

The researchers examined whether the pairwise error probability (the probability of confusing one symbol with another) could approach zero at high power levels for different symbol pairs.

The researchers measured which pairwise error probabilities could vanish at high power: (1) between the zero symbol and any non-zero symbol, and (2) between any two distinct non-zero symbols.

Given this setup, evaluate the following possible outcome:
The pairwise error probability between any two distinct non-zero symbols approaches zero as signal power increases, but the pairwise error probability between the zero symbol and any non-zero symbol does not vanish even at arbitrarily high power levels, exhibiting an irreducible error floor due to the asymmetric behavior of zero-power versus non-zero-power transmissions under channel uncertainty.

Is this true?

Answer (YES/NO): NO